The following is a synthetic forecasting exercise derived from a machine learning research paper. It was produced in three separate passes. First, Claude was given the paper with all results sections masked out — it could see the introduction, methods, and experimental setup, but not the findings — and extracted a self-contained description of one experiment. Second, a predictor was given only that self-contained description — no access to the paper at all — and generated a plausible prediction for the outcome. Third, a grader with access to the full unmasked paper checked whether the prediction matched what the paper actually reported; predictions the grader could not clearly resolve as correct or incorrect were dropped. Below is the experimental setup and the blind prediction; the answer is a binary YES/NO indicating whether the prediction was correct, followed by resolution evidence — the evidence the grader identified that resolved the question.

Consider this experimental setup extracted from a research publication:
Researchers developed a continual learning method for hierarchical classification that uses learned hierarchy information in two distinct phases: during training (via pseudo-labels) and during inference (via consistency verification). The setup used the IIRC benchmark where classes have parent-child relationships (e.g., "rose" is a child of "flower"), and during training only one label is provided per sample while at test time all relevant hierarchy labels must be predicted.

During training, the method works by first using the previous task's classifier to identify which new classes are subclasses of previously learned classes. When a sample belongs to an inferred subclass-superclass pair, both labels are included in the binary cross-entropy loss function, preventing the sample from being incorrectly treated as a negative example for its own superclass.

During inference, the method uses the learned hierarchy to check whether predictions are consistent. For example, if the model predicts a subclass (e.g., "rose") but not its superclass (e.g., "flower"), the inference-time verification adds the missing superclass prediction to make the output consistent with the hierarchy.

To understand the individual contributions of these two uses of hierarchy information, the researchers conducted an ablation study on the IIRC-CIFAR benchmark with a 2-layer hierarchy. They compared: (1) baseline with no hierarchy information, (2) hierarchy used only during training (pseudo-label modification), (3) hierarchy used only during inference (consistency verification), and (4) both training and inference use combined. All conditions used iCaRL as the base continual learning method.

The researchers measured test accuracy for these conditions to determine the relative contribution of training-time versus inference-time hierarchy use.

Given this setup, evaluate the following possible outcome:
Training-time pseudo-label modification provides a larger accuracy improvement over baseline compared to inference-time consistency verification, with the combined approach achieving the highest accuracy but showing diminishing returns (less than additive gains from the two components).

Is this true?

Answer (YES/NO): YES